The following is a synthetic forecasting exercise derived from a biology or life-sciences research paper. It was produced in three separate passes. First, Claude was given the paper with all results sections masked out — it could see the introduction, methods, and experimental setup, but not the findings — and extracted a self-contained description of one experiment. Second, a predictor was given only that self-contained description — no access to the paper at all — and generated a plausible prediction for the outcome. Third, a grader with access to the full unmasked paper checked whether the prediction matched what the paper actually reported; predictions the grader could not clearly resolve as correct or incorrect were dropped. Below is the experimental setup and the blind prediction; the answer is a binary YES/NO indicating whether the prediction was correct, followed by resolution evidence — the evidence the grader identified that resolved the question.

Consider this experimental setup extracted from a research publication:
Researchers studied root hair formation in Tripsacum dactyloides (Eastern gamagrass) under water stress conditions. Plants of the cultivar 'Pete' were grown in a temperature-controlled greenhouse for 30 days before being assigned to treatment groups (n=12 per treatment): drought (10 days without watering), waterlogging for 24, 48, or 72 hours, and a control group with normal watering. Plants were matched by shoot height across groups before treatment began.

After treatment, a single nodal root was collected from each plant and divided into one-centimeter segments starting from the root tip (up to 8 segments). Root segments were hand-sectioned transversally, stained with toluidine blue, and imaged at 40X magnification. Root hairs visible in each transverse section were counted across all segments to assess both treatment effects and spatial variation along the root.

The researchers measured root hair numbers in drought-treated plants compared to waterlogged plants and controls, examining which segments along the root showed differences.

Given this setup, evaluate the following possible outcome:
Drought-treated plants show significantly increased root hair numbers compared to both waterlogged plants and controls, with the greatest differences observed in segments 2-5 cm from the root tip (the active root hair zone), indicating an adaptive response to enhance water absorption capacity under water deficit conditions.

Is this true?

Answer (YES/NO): NO